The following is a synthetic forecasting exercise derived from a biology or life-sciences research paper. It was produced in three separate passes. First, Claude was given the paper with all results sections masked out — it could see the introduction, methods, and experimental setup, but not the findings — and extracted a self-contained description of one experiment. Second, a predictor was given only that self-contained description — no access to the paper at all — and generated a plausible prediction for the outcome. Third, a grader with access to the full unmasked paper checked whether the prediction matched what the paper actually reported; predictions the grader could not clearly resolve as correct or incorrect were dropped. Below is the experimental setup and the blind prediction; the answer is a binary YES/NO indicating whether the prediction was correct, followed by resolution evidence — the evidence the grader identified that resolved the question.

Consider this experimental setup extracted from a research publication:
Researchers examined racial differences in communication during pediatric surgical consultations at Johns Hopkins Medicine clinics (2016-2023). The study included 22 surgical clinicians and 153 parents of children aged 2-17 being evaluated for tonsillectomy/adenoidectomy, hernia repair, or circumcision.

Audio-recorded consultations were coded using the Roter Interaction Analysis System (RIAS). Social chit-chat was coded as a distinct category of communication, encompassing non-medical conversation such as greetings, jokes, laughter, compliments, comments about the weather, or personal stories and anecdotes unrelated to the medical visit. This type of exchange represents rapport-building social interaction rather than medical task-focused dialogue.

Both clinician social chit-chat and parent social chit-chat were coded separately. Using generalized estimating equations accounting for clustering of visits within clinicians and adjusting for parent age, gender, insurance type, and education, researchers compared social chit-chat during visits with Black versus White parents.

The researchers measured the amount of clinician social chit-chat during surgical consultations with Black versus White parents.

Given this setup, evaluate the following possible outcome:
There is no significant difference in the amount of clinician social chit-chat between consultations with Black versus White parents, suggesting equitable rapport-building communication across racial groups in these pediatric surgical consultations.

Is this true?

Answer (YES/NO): NO